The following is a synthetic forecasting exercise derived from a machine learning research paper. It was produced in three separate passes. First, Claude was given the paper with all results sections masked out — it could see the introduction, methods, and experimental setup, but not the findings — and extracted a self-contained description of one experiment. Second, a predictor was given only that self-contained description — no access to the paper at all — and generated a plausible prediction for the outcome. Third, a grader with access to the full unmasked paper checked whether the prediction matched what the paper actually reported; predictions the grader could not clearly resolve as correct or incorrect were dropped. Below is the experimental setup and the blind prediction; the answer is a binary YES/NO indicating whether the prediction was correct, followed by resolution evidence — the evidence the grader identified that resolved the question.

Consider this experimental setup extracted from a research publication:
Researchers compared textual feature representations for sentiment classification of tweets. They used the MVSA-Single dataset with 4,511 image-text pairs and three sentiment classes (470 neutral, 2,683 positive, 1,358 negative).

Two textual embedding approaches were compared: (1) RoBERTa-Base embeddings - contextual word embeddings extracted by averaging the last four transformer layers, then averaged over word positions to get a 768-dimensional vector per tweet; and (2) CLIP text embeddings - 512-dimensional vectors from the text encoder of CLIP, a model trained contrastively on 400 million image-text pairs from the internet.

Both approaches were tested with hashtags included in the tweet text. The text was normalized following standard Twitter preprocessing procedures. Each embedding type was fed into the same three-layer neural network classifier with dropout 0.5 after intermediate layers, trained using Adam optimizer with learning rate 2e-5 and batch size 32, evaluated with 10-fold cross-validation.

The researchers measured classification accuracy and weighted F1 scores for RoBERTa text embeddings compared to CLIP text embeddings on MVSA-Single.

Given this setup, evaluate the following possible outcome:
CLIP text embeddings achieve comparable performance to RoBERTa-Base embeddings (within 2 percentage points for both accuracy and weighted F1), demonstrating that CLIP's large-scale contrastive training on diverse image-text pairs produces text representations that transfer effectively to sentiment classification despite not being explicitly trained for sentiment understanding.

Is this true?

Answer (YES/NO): NO